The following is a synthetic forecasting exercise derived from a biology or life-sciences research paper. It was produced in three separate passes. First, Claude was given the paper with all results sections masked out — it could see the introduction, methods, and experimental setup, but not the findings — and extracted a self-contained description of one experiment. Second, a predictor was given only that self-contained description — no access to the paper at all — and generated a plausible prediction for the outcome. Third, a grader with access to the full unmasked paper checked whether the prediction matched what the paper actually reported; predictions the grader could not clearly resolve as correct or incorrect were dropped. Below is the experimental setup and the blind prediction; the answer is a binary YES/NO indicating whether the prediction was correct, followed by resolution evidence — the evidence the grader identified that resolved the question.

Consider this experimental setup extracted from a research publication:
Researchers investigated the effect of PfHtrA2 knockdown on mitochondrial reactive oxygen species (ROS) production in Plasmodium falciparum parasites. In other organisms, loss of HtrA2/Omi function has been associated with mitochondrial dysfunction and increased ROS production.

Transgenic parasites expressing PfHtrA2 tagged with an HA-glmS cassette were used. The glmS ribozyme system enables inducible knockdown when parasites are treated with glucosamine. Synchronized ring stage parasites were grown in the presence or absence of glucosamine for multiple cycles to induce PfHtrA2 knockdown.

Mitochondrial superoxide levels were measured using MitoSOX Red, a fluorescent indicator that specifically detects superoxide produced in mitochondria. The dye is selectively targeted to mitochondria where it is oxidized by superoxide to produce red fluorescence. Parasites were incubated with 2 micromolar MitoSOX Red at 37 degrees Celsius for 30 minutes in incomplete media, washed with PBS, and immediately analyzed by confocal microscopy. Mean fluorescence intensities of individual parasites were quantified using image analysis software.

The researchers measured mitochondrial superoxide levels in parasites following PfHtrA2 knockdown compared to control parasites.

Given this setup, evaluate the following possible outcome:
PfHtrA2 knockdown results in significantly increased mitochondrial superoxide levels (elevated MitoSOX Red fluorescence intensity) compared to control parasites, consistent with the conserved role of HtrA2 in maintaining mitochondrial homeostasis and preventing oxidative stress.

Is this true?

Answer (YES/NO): YES